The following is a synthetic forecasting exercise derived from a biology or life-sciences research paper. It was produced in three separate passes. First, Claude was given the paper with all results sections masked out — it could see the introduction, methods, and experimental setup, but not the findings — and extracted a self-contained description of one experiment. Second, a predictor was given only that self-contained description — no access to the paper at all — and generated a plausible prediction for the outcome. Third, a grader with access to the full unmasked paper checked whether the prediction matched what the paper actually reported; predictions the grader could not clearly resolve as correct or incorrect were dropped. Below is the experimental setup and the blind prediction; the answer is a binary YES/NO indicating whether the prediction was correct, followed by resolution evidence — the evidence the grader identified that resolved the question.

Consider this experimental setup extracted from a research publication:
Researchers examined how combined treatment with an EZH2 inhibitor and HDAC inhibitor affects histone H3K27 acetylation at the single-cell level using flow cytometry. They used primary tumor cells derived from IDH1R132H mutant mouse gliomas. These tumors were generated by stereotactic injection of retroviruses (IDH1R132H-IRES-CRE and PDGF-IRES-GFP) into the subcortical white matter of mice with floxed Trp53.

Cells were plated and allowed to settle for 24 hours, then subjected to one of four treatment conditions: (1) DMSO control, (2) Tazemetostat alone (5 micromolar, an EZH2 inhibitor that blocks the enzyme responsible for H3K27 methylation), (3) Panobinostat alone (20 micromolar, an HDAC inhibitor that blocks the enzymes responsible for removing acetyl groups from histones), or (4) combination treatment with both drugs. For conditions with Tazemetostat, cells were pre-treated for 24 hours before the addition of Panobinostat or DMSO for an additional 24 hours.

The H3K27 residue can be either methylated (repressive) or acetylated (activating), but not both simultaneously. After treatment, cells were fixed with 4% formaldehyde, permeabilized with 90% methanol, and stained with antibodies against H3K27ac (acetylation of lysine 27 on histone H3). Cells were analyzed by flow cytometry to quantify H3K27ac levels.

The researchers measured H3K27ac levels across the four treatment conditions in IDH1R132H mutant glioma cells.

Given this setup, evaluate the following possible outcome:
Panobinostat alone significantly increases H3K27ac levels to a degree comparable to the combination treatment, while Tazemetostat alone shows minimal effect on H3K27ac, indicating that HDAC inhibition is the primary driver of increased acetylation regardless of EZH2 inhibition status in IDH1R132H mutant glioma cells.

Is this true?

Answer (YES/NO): NO